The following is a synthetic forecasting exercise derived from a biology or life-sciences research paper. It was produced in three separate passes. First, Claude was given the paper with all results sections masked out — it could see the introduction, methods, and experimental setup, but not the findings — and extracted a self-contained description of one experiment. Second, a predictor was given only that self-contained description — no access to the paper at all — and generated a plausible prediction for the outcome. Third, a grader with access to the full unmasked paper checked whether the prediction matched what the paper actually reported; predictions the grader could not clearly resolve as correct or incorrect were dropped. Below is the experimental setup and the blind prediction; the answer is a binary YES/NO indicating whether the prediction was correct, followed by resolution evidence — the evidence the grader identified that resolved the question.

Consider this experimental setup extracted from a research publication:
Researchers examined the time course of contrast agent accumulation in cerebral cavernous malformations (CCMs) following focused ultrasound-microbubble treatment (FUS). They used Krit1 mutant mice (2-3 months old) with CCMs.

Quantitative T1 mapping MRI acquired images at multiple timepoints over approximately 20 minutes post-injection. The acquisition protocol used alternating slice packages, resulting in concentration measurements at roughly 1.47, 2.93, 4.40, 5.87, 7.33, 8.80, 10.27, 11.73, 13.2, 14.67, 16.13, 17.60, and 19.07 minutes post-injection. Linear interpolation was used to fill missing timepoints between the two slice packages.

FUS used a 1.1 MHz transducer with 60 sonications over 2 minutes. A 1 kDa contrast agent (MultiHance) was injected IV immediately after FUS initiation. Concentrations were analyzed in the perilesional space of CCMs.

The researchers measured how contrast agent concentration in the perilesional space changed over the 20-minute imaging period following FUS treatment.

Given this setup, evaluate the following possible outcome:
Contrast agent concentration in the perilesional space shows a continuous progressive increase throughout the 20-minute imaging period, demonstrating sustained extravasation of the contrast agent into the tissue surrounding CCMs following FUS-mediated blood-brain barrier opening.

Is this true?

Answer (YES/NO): YES